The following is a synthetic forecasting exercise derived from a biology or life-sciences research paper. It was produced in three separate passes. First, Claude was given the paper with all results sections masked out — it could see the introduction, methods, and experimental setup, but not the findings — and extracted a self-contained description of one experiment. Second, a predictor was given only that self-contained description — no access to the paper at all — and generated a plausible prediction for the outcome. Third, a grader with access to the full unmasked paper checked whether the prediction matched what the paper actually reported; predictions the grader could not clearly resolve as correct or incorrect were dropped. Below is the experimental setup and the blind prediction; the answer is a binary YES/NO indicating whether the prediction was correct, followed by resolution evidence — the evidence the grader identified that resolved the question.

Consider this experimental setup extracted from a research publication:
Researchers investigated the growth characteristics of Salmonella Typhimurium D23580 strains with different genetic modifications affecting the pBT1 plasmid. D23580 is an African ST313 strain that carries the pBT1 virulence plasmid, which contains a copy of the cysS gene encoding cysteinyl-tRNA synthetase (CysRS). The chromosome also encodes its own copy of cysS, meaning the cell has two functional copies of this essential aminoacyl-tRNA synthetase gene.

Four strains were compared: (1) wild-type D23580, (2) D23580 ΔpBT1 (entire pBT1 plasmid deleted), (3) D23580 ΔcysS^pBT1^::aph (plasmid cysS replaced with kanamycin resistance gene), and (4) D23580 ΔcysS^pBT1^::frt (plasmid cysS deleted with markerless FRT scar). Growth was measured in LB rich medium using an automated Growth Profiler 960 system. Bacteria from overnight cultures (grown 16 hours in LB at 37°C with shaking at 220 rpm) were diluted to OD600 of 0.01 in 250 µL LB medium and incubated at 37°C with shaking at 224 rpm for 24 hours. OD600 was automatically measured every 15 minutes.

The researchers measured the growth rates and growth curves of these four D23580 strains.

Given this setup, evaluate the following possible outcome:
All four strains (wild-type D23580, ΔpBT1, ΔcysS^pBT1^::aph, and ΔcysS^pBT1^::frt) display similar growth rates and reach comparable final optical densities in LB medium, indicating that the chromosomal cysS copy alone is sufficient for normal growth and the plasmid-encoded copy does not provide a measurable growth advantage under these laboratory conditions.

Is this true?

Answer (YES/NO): NO